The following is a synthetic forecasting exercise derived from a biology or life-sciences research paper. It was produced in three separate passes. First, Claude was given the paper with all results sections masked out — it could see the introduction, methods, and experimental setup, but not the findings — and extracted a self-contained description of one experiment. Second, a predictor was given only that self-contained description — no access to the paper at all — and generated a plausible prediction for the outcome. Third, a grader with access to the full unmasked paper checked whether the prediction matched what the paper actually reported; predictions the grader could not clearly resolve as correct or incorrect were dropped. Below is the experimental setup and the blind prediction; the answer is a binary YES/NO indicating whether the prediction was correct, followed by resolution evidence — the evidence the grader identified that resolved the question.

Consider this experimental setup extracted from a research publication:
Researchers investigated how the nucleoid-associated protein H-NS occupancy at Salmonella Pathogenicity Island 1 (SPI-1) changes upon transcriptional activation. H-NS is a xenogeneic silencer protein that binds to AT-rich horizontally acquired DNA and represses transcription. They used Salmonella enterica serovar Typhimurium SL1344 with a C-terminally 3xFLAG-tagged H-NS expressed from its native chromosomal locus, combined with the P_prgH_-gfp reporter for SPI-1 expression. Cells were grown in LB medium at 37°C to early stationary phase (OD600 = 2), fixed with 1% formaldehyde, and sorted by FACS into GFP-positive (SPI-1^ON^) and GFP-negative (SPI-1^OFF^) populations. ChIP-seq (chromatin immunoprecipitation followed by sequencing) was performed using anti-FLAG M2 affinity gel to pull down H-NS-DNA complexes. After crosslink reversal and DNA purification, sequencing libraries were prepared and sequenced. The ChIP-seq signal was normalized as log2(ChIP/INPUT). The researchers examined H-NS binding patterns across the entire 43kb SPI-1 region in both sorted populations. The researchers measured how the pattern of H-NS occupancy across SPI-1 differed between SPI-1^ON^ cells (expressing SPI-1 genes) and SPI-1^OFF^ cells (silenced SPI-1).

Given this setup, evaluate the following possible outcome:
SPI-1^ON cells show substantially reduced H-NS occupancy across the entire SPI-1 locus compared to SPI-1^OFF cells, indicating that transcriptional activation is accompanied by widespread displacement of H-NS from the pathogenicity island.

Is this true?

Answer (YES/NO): NO